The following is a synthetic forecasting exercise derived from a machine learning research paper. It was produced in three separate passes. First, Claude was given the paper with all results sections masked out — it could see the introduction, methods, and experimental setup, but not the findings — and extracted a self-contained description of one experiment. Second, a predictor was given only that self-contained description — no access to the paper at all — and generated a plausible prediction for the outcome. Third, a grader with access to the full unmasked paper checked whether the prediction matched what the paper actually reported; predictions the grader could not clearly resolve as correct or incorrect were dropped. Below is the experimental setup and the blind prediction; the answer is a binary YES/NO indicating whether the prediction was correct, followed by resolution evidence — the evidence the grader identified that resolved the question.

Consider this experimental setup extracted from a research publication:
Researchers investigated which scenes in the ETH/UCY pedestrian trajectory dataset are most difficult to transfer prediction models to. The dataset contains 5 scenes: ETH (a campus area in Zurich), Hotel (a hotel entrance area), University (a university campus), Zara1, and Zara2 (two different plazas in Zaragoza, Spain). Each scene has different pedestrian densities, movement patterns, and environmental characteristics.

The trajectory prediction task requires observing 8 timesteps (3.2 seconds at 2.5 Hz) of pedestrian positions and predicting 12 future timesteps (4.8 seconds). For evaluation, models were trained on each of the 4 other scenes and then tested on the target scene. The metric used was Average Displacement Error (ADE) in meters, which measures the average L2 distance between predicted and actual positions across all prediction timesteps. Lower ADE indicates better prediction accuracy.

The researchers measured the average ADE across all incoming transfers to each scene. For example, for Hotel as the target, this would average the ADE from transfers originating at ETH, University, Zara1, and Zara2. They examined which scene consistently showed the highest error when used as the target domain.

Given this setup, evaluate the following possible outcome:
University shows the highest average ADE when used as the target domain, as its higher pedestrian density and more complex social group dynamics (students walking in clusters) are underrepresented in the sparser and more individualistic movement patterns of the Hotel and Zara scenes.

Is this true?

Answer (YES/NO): NO